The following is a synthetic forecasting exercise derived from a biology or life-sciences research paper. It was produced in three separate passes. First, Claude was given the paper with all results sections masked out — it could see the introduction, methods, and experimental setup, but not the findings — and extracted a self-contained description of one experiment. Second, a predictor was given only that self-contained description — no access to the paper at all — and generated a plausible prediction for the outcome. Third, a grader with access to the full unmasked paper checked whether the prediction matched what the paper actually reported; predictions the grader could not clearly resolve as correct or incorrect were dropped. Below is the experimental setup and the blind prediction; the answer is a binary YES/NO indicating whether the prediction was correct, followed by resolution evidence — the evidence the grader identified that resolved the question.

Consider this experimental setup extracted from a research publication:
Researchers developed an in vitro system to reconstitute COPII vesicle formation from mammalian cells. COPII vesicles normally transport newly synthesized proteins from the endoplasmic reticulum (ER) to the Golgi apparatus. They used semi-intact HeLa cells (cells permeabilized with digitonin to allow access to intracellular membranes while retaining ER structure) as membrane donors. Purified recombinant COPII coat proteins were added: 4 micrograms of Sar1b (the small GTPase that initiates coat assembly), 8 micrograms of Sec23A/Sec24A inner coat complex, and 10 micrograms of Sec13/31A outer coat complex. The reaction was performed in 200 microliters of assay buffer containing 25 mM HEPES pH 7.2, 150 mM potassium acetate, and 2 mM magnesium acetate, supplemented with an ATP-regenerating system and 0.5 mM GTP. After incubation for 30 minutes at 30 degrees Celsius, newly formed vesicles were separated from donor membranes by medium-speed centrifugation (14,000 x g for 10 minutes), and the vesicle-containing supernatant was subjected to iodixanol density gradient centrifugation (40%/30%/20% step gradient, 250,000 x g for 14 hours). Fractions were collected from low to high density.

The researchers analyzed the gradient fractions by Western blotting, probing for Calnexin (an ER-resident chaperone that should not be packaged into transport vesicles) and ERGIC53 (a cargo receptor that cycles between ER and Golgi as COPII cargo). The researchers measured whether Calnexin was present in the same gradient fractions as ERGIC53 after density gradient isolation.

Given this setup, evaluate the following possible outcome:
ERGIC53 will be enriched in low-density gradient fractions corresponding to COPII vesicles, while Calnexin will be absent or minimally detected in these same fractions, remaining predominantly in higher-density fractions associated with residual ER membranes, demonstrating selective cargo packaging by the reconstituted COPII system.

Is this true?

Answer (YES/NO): YES